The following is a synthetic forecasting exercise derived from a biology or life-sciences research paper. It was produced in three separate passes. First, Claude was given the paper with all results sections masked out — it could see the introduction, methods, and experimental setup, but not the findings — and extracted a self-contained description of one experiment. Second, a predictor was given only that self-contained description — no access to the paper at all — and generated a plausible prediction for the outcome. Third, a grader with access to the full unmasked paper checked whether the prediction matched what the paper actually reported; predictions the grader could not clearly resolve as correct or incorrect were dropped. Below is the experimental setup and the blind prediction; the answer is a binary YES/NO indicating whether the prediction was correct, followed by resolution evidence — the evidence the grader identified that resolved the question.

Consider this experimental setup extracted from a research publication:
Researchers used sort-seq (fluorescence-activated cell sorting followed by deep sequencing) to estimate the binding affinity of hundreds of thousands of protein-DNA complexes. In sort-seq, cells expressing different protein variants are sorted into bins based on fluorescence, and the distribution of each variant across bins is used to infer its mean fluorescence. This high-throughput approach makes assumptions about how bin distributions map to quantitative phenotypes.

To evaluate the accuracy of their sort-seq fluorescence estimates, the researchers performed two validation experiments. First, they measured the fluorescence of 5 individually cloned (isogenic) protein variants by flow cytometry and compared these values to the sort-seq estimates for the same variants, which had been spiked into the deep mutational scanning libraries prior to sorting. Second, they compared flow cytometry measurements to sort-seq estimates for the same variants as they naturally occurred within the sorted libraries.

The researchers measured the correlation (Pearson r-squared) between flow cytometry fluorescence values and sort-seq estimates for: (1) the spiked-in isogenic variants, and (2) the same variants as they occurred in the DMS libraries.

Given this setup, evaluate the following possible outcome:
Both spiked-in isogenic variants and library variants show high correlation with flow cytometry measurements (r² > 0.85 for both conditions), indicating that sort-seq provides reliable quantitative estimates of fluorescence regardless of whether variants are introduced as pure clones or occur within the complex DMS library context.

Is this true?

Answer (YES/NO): YES